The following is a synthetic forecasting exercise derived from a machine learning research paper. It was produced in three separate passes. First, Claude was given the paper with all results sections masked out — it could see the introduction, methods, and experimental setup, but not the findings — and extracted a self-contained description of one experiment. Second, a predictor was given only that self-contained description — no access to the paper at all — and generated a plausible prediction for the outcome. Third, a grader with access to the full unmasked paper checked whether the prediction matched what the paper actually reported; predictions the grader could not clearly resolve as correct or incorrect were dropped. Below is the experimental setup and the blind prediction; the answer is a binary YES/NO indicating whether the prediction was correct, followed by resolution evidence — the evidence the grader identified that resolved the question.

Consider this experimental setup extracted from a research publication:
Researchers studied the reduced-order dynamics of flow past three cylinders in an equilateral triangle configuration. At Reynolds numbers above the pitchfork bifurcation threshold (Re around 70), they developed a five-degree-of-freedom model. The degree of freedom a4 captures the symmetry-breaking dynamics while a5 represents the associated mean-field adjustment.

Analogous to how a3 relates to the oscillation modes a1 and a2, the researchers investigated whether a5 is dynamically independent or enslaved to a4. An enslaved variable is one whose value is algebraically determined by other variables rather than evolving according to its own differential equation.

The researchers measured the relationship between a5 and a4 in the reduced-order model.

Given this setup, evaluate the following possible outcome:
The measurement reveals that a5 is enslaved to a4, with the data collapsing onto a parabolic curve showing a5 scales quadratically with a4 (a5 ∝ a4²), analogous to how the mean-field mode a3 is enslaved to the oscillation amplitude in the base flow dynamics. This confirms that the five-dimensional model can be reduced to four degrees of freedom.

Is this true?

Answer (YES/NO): YES